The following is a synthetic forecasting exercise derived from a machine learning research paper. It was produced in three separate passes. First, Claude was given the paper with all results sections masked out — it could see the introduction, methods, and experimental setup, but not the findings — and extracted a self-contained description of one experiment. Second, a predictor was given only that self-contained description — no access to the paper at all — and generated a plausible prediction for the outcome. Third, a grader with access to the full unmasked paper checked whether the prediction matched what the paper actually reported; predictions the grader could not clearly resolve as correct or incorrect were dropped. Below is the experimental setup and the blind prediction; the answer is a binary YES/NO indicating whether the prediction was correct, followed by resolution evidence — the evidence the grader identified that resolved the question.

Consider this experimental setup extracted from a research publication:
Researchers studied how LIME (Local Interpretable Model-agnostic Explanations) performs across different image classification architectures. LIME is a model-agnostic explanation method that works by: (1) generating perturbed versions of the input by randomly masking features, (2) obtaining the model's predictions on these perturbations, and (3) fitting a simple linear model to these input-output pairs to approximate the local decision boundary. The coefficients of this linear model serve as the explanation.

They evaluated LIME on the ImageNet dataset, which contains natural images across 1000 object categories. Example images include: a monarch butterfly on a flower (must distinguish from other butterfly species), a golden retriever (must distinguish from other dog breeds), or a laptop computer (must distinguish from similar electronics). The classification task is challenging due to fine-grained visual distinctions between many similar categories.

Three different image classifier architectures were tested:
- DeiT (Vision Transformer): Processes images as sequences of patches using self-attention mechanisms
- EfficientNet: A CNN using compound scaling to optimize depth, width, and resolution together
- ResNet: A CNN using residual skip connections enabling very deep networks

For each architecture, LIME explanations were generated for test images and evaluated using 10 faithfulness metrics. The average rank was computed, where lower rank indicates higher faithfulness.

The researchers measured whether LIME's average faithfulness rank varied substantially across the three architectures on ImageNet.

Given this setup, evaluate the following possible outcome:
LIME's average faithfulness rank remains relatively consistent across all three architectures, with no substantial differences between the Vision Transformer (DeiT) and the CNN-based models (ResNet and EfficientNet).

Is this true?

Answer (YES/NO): NO